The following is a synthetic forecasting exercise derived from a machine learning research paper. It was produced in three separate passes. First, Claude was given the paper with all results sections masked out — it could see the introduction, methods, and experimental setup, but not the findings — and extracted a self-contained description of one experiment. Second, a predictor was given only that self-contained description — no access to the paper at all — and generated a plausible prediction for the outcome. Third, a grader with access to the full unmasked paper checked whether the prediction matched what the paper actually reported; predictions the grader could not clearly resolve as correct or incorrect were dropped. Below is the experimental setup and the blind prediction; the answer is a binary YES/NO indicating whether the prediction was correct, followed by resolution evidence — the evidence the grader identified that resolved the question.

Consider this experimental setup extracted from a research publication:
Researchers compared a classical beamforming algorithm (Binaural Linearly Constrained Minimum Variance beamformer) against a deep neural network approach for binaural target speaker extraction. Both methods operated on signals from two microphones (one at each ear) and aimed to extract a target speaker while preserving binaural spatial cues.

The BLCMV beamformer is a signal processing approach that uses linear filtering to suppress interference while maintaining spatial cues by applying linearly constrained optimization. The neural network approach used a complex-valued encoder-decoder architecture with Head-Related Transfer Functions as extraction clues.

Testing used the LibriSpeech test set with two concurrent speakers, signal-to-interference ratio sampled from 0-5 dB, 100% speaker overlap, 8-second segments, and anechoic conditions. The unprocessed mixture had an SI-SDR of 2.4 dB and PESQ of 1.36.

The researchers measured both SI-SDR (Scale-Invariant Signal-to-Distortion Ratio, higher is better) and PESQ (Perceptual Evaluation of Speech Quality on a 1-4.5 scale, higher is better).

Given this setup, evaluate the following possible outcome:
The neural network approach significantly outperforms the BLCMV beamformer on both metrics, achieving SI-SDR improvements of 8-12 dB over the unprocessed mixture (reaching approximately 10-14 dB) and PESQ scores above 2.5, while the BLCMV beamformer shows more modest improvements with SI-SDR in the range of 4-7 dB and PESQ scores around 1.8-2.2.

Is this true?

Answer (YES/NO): NO